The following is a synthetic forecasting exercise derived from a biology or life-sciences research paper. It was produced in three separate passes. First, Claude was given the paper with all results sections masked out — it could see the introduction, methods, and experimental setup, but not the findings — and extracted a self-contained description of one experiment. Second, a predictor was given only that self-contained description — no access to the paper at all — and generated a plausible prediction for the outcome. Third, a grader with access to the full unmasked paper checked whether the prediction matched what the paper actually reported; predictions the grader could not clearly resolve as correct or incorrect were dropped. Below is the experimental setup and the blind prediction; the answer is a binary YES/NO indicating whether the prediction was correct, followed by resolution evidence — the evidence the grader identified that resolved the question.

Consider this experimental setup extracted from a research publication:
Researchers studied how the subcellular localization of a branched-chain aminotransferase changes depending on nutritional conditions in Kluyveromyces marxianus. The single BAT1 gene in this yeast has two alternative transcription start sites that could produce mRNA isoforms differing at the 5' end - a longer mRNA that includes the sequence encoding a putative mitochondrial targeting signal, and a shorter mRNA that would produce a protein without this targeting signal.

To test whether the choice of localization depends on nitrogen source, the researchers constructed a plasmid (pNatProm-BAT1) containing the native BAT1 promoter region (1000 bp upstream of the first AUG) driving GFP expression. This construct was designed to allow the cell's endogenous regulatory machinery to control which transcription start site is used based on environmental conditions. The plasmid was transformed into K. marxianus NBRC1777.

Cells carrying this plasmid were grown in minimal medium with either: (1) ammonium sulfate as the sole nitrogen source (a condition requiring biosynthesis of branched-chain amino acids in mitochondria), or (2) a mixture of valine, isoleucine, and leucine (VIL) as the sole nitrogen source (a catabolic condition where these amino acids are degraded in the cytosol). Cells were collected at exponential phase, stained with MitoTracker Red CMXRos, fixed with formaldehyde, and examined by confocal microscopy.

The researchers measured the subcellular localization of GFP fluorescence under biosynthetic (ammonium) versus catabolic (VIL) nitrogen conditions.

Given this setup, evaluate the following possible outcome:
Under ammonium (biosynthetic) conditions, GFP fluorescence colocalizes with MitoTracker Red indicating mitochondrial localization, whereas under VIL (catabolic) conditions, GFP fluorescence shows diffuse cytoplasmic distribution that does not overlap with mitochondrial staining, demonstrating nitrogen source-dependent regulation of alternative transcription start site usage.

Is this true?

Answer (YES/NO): NO